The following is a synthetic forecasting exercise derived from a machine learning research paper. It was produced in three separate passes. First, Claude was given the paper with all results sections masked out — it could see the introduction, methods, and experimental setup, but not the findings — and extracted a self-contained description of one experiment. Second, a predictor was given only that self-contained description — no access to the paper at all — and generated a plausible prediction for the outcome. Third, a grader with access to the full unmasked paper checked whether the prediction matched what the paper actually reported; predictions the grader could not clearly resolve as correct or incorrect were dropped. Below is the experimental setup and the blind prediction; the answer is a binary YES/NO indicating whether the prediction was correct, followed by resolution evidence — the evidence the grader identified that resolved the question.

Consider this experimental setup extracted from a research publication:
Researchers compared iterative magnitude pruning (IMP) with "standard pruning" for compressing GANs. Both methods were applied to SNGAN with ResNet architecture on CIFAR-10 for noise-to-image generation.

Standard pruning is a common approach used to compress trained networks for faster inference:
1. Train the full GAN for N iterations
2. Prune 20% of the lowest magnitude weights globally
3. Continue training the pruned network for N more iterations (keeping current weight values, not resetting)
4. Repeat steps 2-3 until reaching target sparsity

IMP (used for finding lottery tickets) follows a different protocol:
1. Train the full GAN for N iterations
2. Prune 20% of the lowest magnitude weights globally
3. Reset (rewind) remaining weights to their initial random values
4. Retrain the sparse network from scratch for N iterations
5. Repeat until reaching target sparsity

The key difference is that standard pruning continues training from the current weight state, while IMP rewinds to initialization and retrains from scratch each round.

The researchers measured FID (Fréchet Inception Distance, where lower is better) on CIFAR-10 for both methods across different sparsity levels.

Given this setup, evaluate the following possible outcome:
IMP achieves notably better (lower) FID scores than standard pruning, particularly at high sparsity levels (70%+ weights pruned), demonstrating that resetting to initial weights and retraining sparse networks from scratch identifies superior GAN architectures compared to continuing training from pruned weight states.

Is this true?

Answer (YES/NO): NO